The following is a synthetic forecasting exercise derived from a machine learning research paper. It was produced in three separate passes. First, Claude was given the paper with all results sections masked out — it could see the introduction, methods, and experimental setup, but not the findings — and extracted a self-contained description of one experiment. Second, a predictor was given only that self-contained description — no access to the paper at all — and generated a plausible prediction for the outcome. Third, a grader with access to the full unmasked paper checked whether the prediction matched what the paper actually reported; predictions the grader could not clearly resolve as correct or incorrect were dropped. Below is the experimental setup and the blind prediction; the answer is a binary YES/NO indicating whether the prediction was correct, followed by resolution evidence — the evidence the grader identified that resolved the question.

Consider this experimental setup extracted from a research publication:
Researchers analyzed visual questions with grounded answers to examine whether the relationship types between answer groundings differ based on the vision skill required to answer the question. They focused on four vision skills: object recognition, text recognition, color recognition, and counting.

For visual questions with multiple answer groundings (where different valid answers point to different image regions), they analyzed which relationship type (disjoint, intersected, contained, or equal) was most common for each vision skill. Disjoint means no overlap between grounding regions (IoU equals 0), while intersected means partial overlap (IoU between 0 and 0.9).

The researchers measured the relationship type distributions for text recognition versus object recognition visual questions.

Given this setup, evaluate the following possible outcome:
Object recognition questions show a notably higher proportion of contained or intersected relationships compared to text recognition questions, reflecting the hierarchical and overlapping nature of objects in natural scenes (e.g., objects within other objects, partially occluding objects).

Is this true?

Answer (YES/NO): NO